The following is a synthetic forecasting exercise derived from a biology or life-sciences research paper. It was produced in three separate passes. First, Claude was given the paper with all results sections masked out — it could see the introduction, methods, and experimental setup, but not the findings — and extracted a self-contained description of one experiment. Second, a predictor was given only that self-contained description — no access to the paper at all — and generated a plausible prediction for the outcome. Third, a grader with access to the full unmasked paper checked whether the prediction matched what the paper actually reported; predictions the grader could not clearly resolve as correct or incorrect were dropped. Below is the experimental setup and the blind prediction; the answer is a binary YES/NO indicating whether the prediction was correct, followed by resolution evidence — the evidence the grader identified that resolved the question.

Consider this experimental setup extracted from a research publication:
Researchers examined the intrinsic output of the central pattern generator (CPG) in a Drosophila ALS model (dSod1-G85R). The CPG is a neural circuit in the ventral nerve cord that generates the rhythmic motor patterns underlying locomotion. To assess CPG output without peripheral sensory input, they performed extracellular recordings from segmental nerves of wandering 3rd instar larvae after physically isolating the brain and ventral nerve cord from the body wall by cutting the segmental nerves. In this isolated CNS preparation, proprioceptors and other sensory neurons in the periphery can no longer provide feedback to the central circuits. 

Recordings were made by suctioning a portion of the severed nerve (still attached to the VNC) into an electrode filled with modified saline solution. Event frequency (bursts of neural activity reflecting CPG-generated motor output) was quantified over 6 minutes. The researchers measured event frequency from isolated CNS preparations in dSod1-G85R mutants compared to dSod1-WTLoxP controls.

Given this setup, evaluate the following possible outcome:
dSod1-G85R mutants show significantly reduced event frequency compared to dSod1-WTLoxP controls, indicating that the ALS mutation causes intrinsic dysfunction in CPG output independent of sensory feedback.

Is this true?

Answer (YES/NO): NO